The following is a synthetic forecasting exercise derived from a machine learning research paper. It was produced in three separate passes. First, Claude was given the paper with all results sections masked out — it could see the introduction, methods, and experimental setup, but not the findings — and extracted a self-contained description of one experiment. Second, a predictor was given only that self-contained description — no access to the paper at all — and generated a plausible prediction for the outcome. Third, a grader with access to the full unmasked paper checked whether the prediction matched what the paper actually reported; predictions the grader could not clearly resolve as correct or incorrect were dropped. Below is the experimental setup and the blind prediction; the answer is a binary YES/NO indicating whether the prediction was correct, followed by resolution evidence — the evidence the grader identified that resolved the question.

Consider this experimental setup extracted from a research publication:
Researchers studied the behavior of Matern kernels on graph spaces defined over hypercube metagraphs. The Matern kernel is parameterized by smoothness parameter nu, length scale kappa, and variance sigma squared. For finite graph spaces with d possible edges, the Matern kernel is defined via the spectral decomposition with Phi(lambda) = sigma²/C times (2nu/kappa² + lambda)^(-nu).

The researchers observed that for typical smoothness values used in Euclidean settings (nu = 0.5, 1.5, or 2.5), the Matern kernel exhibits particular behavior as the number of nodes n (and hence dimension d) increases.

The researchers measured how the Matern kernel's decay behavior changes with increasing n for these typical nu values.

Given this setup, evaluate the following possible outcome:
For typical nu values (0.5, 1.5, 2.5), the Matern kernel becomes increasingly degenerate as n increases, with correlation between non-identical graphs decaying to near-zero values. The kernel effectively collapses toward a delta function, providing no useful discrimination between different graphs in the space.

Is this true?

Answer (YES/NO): NO